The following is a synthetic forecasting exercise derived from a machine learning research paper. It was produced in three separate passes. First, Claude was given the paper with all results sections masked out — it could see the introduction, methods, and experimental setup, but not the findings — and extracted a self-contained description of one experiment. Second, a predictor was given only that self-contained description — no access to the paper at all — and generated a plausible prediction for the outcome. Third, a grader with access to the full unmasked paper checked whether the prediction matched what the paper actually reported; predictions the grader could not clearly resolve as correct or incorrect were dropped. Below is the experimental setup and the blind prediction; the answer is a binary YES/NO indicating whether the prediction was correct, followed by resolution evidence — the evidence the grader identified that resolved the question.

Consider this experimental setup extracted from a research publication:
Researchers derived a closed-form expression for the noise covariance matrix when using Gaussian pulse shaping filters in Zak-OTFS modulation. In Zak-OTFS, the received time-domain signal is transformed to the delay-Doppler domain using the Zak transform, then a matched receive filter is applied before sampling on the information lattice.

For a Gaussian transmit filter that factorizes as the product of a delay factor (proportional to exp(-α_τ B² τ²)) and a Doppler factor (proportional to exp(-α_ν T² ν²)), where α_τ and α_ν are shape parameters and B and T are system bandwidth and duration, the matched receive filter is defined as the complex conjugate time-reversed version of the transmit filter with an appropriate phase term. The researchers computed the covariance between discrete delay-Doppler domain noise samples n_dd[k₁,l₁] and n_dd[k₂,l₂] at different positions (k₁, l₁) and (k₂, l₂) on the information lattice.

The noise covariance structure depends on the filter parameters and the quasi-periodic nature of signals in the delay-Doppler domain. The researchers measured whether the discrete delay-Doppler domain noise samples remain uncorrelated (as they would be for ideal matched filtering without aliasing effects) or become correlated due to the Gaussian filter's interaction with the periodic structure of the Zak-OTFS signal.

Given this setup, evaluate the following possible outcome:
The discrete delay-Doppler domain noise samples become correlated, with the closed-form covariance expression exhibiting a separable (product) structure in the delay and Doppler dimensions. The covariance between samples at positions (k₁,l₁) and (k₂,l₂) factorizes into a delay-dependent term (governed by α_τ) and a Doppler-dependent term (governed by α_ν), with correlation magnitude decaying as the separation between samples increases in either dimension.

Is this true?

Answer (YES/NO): NO